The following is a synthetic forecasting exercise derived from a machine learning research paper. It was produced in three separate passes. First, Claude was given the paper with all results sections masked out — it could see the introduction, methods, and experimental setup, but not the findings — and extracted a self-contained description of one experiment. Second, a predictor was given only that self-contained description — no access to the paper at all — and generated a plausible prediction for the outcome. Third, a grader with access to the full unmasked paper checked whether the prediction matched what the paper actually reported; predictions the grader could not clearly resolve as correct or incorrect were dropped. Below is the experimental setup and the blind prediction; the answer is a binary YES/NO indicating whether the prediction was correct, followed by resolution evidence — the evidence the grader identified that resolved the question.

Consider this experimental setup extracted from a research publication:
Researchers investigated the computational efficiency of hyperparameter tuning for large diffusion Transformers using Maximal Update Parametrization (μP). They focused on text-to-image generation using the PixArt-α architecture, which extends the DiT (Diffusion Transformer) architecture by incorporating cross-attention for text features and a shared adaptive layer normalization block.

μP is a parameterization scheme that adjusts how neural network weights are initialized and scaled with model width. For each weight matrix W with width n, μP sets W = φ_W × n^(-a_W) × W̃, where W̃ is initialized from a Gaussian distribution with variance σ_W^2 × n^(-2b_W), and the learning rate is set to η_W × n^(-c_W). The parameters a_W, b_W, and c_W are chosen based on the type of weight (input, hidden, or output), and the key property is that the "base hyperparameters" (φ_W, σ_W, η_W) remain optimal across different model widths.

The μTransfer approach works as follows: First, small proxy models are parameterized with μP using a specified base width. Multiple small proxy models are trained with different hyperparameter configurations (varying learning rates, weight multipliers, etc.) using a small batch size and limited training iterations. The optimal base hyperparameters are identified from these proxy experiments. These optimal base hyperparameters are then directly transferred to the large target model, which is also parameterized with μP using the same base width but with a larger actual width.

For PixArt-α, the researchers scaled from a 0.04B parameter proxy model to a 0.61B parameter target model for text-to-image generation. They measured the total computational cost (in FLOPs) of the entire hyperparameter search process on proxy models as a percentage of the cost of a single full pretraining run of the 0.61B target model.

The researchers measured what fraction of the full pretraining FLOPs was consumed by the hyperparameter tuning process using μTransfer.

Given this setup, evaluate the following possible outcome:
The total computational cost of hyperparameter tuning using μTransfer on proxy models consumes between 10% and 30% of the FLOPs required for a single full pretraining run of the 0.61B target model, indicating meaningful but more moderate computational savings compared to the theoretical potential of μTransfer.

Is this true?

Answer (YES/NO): NO